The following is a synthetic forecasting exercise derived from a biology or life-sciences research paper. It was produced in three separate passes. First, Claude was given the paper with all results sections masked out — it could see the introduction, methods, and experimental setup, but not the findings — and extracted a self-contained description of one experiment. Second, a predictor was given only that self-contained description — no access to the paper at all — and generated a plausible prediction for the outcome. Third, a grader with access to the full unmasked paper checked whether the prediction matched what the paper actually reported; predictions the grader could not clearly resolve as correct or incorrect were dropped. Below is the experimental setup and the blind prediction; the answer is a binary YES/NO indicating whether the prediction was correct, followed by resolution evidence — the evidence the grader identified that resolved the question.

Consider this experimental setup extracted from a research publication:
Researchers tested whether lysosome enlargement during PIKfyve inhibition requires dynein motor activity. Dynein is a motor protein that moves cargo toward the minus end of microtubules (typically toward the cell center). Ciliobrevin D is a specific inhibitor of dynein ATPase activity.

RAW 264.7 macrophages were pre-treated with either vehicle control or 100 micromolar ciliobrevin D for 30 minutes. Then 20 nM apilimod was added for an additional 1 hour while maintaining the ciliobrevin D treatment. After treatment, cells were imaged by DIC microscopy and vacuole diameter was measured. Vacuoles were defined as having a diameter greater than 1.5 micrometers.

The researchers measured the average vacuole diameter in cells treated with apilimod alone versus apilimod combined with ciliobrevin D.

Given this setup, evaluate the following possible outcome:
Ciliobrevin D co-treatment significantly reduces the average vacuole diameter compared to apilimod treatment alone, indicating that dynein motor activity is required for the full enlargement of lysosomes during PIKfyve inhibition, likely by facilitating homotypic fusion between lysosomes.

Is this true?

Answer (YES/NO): YES